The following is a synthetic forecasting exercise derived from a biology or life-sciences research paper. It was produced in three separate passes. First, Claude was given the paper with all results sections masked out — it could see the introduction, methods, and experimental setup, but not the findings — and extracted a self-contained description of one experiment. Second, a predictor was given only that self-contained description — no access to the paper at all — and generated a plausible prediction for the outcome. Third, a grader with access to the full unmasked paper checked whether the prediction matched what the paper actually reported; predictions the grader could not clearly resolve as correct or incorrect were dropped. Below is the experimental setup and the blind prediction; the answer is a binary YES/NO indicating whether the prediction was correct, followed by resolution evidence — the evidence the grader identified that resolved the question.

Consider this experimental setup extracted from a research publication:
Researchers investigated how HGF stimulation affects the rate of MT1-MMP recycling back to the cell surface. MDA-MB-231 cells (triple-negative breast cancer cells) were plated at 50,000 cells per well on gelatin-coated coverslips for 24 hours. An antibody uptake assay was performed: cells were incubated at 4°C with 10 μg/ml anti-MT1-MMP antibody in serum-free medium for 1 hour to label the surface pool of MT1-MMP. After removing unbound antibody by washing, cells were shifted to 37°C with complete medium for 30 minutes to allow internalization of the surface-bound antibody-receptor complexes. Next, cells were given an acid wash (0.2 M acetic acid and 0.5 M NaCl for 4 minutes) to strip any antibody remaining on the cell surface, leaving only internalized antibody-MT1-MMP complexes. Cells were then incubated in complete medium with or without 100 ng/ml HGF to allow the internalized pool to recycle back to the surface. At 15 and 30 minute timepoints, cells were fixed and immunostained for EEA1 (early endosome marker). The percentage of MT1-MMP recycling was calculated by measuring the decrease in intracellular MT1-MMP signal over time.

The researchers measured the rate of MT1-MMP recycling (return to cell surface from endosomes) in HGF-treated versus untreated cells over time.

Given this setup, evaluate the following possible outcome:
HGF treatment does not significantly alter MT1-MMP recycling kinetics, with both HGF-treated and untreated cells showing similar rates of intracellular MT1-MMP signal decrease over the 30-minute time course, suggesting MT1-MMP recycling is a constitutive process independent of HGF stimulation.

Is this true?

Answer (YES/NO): NO